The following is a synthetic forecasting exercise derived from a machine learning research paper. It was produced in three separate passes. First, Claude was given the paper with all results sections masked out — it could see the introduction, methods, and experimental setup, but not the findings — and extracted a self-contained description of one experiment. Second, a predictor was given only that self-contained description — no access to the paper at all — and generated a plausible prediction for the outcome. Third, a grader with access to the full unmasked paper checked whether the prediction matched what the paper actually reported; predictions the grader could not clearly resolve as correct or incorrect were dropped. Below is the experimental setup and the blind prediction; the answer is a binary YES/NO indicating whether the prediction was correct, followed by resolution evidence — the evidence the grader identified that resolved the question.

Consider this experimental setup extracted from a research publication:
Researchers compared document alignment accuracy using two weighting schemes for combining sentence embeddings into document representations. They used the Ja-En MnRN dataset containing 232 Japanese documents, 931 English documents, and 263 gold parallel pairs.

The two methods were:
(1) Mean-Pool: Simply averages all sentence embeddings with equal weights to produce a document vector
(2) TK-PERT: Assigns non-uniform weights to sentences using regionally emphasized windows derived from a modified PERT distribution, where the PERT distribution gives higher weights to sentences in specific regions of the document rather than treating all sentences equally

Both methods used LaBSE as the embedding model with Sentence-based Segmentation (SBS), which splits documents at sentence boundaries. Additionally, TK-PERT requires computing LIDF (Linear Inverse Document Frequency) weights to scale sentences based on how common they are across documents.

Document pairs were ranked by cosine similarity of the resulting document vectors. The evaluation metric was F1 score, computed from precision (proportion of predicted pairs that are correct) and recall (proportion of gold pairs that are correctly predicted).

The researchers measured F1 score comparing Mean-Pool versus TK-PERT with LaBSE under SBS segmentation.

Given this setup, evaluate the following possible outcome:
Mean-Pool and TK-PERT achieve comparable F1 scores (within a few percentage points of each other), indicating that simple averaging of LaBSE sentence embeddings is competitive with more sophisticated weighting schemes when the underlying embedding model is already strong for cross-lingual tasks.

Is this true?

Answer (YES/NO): YES